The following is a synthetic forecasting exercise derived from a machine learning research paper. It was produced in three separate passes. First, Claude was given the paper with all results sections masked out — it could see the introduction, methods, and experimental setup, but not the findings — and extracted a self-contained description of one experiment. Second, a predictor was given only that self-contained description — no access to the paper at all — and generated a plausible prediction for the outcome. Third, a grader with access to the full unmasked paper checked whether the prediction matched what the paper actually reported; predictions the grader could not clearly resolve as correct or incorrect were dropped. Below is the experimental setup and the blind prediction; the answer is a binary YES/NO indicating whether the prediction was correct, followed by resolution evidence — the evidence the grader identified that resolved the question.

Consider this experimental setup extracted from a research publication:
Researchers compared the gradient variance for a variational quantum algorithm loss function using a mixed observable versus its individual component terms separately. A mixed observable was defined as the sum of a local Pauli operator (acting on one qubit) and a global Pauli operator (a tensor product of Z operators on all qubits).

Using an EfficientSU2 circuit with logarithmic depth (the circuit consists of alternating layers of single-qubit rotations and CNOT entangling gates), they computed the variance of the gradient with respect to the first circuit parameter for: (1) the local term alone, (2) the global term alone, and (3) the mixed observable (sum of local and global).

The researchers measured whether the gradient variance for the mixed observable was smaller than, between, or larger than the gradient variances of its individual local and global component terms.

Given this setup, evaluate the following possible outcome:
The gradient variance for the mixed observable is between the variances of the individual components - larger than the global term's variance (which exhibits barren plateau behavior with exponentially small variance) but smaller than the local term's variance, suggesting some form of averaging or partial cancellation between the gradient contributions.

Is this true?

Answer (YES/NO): NO